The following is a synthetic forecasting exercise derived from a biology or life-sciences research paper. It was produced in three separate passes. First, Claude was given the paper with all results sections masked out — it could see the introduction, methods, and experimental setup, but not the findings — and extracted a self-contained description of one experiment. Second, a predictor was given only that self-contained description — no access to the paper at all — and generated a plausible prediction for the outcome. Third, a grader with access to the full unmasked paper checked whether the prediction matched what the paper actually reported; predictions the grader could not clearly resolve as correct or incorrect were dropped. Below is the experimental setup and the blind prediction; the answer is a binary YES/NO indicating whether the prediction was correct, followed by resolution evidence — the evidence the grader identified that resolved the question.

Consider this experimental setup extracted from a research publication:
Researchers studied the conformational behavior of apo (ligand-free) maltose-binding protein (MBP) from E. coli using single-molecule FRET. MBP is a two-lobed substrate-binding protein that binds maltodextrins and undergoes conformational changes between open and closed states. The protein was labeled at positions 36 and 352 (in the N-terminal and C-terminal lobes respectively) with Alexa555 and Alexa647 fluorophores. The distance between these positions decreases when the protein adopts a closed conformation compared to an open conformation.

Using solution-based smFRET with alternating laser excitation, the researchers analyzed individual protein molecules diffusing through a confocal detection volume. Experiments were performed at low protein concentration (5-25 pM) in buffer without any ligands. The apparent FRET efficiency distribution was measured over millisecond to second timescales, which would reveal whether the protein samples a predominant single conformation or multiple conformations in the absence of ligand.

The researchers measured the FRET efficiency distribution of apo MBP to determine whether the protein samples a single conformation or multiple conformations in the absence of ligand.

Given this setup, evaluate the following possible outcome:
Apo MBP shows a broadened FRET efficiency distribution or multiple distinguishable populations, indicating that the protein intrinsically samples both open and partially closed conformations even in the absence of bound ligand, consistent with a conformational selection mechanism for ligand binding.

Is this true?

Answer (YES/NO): NO